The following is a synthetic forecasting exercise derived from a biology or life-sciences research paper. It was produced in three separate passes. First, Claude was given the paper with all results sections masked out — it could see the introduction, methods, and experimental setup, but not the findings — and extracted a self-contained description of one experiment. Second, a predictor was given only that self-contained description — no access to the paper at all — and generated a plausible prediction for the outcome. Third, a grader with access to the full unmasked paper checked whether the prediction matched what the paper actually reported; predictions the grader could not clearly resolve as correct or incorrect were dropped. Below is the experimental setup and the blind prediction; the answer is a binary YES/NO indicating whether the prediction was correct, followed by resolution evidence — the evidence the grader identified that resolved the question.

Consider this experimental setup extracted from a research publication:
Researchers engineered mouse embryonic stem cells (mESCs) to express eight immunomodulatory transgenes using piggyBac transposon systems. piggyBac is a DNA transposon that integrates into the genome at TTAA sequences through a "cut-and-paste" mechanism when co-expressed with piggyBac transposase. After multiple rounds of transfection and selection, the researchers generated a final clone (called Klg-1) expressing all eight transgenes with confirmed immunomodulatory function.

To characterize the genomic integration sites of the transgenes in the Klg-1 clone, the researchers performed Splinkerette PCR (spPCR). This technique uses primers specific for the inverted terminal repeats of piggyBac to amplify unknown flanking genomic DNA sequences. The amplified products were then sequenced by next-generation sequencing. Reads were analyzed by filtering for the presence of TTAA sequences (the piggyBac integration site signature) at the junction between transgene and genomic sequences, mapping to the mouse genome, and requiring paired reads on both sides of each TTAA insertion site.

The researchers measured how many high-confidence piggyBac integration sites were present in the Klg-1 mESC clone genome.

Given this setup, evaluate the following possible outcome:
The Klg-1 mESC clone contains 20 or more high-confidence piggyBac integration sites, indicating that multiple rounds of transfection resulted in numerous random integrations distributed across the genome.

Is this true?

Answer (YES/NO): YES